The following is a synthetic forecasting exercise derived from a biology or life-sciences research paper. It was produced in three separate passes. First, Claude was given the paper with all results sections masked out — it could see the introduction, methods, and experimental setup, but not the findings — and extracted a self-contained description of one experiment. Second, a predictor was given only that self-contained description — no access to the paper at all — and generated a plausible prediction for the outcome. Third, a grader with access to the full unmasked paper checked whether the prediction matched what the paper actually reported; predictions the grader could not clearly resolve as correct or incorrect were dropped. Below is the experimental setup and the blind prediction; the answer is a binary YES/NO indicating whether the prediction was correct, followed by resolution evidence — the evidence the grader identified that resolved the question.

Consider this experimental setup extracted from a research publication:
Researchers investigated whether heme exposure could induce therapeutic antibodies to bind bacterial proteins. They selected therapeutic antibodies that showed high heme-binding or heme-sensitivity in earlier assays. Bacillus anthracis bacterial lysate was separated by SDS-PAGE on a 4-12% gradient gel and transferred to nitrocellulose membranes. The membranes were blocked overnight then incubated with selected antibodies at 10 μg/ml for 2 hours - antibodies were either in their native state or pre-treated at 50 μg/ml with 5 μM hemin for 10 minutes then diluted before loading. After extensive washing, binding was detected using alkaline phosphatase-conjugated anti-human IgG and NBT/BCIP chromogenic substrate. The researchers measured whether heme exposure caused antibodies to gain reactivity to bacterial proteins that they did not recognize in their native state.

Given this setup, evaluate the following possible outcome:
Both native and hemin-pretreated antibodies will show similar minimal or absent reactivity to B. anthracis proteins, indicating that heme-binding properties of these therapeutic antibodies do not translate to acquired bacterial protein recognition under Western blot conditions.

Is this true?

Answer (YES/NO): NO